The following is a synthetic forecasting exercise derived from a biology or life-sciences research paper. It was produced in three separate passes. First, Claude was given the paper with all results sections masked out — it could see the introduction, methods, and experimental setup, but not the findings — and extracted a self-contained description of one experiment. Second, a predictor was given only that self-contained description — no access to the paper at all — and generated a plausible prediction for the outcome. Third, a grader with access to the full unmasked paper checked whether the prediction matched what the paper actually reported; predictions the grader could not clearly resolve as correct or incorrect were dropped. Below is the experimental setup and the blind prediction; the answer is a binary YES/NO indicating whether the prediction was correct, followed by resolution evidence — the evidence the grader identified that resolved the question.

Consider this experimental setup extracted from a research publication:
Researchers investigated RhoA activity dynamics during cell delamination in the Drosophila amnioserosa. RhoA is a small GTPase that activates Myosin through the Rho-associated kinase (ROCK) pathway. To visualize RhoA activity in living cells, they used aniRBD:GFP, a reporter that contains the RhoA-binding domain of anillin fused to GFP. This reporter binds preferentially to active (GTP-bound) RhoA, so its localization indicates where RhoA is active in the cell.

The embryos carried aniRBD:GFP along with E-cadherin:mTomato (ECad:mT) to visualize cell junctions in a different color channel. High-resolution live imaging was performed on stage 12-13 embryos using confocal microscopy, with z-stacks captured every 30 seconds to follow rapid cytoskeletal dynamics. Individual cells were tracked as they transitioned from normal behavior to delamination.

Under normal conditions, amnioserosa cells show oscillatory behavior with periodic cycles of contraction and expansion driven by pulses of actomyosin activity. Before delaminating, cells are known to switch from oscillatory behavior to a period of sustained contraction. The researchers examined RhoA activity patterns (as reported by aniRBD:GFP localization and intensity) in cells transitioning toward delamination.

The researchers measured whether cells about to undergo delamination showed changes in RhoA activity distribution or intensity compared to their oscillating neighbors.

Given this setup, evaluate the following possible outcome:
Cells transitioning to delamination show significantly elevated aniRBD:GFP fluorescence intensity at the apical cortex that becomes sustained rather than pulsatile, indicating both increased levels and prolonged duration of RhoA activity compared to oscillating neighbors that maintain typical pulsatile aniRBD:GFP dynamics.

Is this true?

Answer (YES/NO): NO